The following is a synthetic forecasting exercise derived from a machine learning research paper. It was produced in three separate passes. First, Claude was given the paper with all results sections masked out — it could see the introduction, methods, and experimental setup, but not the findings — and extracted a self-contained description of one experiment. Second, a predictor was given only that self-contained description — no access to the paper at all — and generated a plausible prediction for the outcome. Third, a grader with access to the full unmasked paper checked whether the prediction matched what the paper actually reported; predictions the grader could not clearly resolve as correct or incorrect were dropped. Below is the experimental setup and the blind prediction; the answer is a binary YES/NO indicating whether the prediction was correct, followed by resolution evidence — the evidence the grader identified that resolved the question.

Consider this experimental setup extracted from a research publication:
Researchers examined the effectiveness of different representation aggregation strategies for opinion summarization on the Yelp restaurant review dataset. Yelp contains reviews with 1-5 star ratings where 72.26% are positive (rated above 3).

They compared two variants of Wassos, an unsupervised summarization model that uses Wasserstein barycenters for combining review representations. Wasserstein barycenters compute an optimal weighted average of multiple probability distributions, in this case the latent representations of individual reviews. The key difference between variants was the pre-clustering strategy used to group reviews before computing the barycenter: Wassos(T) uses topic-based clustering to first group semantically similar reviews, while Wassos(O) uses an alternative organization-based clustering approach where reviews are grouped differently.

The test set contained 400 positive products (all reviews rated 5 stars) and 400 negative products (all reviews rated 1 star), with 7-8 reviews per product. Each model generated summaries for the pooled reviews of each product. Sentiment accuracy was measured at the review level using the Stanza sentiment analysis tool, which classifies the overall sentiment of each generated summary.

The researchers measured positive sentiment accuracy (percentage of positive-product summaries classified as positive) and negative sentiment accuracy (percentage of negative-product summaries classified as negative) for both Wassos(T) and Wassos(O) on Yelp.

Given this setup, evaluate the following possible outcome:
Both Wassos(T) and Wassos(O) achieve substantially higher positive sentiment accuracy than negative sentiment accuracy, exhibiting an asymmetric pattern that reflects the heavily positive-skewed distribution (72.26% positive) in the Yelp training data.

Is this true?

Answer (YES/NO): YES